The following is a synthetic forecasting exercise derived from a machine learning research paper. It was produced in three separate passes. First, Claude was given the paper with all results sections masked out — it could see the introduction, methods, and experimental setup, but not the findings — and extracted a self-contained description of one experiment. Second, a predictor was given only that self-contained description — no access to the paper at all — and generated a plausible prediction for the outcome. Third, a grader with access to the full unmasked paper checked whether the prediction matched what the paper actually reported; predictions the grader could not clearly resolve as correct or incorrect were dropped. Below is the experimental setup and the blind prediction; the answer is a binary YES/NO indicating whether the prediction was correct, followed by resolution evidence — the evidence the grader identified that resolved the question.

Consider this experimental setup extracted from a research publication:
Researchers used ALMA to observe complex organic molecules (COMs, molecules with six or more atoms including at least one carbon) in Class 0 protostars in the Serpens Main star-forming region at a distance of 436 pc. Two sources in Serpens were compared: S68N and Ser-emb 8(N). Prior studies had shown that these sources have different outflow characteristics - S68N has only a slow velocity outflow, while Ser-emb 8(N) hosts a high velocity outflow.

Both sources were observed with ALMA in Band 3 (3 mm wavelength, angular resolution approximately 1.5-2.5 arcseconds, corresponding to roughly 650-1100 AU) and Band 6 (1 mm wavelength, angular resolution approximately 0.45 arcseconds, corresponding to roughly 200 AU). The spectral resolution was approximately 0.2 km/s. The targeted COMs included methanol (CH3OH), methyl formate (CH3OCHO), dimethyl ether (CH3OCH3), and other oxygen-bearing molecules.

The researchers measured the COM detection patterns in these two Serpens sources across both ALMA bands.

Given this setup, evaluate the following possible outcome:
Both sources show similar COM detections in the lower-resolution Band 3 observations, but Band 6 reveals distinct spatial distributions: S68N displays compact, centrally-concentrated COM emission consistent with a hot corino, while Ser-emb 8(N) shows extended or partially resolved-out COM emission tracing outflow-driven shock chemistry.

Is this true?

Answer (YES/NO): NO